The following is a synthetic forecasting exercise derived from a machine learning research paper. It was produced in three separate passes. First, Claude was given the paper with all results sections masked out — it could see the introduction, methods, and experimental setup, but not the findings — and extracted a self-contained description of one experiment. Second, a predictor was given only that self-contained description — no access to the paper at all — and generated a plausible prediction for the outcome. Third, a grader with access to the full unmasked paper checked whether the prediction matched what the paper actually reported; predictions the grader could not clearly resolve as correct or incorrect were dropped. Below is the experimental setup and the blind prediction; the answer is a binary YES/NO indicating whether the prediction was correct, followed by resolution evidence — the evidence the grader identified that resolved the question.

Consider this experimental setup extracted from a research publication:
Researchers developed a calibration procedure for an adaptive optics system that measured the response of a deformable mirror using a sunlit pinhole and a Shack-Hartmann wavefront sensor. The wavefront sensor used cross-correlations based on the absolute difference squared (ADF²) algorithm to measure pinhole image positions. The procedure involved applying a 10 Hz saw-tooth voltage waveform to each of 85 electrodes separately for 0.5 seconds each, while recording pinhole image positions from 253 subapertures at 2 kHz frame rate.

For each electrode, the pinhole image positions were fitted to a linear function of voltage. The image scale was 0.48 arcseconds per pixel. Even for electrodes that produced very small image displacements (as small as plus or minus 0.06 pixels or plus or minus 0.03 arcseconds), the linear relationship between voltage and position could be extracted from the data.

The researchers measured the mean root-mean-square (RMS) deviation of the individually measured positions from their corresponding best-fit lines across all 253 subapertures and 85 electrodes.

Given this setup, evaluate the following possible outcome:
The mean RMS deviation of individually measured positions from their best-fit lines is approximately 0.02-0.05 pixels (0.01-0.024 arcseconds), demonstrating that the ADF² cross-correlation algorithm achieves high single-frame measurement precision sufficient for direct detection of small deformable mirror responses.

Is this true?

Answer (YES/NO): NO